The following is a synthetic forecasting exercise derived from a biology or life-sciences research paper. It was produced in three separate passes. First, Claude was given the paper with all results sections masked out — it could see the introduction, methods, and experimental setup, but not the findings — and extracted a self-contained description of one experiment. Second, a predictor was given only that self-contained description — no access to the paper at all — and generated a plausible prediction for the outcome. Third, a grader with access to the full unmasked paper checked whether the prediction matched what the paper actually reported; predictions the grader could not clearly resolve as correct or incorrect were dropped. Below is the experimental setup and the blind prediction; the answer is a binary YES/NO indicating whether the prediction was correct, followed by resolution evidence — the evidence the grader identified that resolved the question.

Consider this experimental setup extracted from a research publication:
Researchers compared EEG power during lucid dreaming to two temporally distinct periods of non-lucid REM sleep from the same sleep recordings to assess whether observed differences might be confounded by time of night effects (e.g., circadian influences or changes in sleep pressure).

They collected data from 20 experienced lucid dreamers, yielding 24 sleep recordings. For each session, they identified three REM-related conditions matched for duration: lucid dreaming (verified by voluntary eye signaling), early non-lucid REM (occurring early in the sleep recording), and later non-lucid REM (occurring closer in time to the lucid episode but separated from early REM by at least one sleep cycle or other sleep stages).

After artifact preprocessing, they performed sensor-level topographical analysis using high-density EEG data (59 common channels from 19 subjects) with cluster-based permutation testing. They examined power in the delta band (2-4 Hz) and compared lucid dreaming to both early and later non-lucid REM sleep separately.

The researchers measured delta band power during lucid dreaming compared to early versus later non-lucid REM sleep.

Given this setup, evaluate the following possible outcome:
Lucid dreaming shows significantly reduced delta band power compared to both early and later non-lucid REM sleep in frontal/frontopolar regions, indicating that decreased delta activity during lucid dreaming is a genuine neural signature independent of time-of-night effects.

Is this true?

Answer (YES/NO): NO